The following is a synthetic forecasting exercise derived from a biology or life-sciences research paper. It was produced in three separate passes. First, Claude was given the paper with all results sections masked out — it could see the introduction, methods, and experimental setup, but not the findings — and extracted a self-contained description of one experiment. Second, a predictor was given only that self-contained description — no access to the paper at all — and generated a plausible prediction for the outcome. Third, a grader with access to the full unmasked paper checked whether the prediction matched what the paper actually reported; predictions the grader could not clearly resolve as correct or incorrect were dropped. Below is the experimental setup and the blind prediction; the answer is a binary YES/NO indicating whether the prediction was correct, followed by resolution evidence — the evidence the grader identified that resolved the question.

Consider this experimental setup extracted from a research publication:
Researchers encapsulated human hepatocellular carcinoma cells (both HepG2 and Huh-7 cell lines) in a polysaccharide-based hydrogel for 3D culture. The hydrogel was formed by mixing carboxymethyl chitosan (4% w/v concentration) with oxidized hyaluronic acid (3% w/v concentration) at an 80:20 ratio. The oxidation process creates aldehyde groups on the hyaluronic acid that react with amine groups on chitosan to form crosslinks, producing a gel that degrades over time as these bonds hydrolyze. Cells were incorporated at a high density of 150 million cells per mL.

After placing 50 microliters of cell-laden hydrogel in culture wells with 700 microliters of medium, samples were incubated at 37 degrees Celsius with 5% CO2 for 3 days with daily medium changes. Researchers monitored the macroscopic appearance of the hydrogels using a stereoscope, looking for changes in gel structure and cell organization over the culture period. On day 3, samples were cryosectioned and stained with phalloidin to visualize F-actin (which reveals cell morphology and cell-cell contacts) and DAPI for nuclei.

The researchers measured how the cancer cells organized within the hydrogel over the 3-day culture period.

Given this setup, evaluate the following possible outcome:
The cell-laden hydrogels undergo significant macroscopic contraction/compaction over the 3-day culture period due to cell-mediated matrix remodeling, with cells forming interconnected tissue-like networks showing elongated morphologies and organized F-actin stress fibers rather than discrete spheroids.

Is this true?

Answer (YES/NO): NO